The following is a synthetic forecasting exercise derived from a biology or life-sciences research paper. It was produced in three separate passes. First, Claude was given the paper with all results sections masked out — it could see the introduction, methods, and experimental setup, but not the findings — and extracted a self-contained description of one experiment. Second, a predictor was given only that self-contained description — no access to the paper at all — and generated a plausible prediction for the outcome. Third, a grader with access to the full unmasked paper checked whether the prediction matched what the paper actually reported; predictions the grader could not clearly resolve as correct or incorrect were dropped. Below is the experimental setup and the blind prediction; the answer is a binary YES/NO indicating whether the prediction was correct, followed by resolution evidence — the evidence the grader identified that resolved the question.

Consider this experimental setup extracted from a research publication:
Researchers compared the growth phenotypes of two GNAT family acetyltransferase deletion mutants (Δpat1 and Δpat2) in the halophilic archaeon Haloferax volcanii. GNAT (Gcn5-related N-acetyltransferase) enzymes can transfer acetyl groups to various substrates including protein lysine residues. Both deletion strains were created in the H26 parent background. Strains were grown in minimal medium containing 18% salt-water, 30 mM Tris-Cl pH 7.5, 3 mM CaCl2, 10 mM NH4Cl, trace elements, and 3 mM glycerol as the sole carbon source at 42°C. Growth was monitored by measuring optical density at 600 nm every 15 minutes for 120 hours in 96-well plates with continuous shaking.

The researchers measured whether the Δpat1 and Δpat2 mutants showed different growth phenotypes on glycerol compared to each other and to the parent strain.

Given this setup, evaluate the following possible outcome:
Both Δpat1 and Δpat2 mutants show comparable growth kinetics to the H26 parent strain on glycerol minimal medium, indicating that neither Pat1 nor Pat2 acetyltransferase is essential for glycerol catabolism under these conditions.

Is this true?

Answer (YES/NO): NO